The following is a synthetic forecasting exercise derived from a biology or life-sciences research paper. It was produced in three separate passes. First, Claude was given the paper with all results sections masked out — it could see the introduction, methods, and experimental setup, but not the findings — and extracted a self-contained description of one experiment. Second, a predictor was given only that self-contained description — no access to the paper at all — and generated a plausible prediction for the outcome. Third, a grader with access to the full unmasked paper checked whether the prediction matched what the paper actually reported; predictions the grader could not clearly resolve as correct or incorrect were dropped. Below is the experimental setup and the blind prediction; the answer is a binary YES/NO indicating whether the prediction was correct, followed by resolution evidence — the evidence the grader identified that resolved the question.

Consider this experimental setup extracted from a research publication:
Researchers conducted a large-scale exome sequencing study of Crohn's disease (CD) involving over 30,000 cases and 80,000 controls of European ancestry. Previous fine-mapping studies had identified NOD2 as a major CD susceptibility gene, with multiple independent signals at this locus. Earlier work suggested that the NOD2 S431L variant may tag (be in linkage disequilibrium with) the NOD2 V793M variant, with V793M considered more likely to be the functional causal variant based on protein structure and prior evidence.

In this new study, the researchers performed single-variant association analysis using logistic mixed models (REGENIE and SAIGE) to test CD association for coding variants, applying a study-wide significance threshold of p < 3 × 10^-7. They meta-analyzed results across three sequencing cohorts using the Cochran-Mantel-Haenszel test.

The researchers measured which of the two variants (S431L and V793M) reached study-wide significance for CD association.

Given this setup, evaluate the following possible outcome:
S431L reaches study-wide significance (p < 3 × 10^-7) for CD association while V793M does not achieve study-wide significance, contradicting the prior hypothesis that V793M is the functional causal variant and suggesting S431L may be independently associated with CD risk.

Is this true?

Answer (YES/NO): YES